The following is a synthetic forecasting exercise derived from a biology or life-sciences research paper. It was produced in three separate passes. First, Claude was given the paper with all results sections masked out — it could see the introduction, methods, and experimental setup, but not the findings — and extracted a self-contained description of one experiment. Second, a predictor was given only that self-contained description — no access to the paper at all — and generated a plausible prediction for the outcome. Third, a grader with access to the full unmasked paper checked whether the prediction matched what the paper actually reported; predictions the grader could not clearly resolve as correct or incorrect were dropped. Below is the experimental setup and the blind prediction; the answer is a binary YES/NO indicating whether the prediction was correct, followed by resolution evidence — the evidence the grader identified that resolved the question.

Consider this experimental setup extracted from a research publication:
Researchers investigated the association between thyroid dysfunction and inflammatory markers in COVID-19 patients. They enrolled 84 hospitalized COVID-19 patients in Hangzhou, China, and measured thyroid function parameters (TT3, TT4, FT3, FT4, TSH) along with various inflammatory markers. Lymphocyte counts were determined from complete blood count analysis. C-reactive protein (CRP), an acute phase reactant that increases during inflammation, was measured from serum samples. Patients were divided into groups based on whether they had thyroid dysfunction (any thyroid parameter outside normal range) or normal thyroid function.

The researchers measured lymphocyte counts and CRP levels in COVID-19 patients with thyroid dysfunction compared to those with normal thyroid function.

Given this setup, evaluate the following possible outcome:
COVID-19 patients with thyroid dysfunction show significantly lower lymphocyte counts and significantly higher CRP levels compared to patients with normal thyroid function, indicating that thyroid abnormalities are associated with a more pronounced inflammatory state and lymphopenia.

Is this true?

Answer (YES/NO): YES